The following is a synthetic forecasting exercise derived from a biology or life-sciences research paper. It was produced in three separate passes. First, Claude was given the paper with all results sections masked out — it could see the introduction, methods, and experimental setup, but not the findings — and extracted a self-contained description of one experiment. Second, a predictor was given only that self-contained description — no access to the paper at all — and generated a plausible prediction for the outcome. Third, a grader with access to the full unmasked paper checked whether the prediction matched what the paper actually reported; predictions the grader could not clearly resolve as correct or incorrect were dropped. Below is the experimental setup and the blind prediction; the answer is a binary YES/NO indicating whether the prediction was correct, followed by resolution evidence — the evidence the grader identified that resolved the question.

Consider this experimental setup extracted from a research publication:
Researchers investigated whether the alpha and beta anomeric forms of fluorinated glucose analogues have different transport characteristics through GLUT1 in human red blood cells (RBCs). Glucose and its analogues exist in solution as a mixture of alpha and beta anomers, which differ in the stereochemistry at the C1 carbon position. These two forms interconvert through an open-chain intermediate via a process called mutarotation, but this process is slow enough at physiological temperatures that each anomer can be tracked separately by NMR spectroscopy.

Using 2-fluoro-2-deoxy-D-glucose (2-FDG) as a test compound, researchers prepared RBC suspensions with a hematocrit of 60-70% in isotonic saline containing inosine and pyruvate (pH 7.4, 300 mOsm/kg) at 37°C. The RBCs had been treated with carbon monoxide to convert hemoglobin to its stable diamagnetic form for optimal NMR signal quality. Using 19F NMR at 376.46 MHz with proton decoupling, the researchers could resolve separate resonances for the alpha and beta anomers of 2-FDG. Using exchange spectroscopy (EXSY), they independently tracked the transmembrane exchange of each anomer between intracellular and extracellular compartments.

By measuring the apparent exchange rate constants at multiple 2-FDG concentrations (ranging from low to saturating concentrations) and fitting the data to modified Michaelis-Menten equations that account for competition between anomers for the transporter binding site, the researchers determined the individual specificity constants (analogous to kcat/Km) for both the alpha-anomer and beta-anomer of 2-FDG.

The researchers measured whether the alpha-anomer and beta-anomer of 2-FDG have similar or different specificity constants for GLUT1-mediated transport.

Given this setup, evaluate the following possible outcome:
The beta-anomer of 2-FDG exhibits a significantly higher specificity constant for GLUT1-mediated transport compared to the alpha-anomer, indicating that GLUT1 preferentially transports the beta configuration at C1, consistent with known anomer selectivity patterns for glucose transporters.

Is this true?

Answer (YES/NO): NO